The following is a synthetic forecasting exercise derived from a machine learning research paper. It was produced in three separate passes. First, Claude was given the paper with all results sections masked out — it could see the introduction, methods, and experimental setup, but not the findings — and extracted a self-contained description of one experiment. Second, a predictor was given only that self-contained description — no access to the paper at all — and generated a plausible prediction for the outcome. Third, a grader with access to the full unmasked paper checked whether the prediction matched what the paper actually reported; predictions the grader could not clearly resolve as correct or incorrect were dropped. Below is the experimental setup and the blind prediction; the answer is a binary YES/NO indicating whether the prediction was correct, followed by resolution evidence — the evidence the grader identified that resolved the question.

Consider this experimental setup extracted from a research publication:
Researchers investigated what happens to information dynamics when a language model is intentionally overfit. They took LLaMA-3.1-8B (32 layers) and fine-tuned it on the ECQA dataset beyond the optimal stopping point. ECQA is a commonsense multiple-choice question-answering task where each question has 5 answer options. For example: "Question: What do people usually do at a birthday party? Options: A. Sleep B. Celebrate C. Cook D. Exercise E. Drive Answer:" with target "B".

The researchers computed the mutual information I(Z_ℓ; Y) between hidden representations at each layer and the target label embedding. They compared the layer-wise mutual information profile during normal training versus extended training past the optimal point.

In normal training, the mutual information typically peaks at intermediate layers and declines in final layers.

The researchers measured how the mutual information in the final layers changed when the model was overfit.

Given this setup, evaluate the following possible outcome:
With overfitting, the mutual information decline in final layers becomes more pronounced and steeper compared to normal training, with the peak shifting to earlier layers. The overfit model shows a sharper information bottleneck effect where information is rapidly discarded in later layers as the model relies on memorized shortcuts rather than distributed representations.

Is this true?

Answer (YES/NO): NO